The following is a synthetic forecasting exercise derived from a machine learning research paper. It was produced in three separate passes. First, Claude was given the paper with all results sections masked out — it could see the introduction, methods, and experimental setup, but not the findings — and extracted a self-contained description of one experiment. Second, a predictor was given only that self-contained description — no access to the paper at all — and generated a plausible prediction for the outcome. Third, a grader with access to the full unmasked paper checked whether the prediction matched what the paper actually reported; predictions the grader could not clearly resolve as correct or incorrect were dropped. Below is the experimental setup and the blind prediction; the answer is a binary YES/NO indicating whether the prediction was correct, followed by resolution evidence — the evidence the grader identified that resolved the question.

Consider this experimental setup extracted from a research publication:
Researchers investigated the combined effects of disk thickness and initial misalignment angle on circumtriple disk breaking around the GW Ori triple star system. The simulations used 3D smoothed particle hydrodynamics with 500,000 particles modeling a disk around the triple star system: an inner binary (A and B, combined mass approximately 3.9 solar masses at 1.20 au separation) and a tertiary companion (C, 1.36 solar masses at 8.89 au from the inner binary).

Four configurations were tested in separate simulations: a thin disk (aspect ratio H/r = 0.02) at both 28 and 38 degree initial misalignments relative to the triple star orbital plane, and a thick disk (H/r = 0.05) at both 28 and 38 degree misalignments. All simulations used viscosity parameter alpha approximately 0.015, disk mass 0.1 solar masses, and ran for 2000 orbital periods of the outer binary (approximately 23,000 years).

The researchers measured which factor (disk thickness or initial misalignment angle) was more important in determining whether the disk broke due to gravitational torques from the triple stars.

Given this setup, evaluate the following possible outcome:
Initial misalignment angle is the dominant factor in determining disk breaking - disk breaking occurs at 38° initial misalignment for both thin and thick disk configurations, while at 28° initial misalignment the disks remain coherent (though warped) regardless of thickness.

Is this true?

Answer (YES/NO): NO